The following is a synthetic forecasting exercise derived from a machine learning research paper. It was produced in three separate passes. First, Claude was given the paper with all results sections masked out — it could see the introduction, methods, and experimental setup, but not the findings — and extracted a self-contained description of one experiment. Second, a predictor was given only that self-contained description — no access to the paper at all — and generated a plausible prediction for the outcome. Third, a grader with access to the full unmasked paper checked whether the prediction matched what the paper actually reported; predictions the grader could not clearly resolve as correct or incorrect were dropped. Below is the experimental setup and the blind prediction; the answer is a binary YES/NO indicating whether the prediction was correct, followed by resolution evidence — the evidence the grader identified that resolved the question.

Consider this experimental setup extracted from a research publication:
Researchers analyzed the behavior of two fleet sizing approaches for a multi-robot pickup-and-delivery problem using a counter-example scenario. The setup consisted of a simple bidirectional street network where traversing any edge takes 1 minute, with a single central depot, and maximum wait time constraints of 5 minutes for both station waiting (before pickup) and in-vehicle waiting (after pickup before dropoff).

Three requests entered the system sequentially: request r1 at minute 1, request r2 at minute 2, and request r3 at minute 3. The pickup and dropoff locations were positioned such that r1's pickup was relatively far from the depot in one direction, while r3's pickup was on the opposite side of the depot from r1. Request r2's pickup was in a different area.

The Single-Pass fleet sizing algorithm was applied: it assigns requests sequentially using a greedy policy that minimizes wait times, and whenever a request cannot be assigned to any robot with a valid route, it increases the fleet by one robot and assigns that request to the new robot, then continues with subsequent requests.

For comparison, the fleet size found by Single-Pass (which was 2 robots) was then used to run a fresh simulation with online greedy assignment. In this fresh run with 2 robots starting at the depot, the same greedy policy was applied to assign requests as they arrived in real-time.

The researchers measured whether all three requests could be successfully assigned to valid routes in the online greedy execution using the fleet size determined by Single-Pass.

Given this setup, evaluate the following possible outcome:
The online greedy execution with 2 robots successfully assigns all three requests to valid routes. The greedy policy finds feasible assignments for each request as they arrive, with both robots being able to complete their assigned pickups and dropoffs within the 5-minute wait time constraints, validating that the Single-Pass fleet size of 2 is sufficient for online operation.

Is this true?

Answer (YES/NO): NO